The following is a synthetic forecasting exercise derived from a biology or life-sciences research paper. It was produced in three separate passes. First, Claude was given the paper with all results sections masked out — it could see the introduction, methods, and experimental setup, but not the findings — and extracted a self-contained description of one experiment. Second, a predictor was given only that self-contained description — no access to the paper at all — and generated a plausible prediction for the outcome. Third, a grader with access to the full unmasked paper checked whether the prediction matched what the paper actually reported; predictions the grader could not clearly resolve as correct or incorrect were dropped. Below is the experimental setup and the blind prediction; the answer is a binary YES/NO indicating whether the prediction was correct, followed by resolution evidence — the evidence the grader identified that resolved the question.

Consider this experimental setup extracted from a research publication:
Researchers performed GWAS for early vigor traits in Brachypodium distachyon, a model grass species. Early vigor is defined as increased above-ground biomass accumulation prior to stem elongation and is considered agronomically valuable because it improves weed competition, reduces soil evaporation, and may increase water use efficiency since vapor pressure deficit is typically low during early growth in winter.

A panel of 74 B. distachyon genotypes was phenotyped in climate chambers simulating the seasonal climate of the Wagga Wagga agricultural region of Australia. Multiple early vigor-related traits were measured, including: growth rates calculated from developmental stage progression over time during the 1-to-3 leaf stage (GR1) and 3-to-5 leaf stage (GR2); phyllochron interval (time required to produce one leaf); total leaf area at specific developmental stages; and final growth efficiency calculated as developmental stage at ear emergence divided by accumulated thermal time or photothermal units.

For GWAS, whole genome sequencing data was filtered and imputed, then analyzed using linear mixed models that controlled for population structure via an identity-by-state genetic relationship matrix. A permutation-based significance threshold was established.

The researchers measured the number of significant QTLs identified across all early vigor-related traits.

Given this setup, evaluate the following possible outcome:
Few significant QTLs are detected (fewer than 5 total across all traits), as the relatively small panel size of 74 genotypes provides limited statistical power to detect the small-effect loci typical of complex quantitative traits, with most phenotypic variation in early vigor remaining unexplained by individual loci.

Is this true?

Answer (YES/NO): NO